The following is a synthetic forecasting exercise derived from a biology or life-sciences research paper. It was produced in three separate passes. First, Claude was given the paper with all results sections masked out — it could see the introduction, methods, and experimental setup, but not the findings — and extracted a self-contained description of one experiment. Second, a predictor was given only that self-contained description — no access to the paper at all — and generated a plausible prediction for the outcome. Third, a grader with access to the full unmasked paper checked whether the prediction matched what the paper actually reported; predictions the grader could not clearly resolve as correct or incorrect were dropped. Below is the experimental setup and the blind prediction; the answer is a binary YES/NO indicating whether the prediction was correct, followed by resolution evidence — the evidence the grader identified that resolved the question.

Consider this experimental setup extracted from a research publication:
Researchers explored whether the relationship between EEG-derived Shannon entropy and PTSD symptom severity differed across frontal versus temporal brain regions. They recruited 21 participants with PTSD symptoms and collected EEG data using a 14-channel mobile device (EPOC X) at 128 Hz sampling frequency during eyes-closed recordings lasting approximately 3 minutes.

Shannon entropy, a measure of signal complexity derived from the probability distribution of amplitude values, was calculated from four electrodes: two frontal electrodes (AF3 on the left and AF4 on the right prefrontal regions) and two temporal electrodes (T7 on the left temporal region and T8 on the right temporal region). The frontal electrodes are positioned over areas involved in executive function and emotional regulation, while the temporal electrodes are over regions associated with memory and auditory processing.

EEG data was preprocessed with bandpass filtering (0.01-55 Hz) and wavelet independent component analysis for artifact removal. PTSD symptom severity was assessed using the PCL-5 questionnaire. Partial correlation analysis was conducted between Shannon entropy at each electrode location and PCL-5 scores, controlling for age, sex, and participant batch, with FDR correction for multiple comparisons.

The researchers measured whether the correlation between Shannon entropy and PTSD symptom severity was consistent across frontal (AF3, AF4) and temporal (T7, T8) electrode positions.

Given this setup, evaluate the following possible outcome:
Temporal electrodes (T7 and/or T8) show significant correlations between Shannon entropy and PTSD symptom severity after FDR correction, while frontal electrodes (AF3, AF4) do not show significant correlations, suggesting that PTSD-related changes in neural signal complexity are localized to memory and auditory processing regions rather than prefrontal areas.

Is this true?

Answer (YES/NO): NO